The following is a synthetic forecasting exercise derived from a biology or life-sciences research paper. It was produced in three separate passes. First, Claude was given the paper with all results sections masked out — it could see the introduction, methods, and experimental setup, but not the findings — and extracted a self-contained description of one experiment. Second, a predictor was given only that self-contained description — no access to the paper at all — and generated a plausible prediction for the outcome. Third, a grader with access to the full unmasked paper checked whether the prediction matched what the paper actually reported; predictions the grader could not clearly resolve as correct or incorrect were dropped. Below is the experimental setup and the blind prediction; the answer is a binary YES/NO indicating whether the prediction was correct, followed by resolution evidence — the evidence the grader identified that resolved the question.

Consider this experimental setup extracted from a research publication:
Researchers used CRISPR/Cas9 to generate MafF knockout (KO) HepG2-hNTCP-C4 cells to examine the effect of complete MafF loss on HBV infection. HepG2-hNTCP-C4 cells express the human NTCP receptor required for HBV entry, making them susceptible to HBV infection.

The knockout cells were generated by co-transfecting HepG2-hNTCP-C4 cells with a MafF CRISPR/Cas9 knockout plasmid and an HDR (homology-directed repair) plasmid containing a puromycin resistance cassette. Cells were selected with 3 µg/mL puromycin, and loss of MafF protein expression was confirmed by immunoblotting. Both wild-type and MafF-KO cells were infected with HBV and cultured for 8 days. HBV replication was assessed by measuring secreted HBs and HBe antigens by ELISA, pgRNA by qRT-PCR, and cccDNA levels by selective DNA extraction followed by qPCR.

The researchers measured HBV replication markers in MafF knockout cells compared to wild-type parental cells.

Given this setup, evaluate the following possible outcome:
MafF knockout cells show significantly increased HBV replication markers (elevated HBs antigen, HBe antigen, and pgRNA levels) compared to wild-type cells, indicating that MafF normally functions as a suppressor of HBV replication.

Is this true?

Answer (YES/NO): NO